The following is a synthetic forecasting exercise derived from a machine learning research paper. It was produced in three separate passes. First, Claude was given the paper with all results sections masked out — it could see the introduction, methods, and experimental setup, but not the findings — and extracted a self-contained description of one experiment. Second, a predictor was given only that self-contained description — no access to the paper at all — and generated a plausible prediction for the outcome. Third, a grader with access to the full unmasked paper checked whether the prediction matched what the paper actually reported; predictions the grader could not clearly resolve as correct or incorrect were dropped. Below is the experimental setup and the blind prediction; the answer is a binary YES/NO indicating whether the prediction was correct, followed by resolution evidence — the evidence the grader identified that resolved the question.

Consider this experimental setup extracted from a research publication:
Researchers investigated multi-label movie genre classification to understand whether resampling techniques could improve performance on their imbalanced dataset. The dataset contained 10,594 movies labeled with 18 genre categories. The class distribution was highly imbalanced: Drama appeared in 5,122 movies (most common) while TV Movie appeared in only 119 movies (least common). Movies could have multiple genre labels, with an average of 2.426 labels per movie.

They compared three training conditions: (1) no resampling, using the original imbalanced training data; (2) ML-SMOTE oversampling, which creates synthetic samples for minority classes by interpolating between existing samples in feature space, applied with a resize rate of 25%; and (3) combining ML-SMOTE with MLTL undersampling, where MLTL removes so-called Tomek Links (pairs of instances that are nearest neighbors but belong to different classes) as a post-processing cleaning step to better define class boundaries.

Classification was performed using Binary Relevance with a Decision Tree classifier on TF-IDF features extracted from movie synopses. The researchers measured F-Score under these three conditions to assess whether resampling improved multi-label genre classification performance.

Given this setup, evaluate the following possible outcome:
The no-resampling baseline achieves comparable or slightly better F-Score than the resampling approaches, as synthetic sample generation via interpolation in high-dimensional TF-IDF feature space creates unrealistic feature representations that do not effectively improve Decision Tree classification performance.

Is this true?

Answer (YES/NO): YES